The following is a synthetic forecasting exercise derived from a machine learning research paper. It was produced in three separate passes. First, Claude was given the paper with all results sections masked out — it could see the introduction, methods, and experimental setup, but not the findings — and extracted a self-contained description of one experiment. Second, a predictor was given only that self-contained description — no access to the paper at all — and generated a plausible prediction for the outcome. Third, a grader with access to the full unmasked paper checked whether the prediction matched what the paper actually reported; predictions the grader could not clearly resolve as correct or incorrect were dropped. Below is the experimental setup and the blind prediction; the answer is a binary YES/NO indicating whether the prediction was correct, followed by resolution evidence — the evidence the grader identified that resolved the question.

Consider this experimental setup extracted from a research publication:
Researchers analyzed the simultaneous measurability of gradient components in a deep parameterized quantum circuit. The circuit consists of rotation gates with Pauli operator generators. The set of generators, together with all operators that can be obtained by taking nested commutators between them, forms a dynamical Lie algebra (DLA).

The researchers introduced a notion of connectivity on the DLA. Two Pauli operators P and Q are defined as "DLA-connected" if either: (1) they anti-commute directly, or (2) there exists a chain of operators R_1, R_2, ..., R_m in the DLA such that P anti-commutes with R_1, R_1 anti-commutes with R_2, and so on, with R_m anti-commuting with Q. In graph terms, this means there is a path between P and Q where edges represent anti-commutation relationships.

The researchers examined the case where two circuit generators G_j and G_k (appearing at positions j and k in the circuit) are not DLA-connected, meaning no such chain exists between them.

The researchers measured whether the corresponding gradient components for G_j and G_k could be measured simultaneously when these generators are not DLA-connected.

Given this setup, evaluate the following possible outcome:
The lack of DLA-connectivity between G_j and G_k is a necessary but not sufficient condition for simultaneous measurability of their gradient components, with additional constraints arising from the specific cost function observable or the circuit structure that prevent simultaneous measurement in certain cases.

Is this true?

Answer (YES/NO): NO